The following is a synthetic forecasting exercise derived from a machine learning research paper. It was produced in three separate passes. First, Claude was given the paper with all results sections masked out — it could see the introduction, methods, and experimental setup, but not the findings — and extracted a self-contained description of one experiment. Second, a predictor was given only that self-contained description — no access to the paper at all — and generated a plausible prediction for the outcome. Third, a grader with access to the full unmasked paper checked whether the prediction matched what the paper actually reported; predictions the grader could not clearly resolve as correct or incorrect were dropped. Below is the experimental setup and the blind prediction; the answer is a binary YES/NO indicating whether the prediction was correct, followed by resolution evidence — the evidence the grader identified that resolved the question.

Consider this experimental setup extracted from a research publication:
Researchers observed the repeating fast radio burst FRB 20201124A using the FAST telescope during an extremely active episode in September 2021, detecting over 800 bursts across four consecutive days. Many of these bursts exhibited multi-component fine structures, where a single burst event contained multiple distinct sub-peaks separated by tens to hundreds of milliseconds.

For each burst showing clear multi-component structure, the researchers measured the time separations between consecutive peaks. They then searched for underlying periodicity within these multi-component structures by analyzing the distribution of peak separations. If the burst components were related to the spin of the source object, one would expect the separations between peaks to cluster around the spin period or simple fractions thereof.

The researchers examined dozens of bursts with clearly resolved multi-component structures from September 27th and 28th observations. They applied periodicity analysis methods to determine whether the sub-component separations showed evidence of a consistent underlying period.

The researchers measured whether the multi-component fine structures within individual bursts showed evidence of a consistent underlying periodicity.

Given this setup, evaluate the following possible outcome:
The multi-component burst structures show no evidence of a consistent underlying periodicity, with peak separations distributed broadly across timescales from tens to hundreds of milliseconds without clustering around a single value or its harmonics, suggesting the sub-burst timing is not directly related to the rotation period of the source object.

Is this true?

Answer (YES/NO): YES